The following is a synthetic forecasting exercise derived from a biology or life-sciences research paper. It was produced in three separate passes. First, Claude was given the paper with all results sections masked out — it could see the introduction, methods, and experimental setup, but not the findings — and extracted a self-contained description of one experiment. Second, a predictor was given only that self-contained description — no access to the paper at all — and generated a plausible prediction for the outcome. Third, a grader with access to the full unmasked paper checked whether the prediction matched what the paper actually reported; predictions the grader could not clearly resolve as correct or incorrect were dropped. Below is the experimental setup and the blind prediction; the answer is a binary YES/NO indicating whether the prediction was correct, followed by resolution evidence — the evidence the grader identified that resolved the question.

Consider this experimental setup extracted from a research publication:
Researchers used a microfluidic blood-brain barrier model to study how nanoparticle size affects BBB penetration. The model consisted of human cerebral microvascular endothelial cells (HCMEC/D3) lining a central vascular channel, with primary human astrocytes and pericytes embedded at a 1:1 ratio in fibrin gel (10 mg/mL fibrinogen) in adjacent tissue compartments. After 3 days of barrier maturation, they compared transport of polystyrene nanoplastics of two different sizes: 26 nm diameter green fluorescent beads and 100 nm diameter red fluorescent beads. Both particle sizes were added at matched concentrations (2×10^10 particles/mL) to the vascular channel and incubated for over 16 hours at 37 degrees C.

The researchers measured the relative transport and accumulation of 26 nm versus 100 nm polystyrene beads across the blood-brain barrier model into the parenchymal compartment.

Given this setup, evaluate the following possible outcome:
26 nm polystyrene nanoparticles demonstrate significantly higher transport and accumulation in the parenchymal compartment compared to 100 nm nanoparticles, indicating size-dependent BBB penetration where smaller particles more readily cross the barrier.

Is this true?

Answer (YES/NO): NO